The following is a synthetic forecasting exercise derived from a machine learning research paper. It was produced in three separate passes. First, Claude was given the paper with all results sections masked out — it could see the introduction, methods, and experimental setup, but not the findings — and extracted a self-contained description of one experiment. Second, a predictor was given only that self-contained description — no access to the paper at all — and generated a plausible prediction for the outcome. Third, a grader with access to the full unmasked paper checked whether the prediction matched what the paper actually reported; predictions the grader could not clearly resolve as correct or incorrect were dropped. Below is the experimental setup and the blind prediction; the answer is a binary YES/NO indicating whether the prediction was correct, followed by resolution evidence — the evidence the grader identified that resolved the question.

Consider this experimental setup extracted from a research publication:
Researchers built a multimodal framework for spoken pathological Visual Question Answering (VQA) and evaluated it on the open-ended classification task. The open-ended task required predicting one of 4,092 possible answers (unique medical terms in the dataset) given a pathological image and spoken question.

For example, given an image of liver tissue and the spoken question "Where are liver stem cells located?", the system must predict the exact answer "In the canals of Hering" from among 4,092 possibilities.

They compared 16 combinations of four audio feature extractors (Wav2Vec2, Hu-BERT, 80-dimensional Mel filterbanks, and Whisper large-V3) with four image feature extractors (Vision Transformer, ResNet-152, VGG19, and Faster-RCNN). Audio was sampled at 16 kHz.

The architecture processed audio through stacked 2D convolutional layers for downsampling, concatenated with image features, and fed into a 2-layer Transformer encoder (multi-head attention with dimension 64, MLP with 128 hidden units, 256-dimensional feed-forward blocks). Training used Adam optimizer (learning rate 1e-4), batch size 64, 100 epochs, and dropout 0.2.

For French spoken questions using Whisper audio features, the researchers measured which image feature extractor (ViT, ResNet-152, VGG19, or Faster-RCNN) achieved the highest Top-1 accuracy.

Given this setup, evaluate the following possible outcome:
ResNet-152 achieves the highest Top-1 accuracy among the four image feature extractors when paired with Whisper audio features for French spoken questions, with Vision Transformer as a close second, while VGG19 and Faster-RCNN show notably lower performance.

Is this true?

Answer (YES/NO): NO